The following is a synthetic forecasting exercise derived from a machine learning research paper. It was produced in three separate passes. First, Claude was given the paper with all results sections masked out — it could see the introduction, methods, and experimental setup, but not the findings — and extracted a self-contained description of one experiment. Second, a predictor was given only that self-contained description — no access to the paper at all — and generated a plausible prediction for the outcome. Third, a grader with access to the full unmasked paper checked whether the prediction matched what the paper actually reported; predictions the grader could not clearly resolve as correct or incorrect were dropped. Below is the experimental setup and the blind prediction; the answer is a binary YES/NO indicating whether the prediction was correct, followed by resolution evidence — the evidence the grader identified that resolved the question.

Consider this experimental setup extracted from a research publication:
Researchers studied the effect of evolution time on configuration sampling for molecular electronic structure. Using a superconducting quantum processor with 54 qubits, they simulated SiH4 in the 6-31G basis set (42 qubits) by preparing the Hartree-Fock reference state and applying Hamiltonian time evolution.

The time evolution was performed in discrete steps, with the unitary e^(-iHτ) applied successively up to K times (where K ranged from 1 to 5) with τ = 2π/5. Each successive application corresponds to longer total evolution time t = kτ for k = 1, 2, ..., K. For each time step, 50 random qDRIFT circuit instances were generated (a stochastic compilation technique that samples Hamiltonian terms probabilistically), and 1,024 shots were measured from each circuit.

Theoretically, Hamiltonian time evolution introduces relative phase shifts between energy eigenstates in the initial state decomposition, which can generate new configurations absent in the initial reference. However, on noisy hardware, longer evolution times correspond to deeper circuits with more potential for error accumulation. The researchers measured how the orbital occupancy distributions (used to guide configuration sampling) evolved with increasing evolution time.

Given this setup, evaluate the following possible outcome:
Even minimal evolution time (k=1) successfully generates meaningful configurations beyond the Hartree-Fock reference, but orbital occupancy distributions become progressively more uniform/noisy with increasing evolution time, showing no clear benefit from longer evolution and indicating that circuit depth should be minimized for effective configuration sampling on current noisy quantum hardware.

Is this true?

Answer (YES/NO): NO